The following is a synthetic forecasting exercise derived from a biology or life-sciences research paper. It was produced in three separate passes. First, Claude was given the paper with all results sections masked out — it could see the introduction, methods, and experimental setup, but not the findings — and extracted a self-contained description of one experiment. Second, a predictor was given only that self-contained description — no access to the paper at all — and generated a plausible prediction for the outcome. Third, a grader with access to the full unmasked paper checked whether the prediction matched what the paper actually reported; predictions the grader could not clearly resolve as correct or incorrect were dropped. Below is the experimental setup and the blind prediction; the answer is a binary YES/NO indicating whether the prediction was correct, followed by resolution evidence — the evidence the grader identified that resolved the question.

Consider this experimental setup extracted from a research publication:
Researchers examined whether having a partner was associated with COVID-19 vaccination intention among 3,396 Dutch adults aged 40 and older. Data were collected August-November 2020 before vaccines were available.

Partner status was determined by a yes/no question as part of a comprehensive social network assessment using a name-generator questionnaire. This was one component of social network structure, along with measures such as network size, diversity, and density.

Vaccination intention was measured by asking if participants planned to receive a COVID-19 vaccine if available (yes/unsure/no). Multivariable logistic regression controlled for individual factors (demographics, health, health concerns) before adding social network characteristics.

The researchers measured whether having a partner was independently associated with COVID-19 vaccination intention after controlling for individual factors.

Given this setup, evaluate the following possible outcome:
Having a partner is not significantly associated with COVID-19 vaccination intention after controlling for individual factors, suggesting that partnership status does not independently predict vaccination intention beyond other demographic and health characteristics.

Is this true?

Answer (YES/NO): YES